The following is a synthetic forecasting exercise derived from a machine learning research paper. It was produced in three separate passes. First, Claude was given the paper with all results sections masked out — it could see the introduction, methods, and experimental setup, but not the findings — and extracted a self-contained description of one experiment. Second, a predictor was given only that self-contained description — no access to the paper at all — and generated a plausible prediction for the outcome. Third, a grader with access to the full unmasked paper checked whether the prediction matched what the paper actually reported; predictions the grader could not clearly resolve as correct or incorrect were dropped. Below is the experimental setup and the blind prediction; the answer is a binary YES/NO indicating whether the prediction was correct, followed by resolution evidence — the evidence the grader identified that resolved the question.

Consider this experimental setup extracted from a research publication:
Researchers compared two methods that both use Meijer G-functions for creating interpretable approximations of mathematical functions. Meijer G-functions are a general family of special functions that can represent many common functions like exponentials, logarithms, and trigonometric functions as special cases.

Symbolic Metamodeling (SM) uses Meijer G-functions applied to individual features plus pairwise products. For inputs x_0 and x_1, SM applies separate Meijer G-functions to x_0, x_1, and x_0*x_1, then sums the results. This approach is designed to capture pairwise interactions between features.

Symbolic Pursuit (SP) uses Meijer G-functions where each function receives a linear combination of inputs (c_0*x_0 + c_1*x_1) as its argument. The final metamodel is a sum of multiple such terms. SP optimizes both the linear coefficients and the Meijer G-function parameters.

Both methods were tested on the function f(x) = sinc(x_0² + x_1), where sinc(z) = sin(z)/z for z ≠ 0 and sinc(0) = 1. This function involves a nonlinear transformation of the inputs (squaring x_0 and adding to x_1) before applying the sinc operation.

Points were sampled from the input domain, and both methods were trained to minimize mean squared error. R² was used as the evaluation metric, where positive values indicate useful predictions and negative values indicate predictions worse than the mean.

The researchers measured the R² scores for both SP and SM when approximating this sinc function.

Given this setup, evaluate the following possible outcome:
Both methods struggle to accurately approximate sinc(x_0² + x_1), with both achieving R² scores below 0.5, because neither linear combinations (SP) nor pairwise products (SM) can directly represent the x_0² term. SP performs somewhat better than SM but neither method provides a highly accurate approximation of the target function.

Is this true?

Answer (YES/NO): NO